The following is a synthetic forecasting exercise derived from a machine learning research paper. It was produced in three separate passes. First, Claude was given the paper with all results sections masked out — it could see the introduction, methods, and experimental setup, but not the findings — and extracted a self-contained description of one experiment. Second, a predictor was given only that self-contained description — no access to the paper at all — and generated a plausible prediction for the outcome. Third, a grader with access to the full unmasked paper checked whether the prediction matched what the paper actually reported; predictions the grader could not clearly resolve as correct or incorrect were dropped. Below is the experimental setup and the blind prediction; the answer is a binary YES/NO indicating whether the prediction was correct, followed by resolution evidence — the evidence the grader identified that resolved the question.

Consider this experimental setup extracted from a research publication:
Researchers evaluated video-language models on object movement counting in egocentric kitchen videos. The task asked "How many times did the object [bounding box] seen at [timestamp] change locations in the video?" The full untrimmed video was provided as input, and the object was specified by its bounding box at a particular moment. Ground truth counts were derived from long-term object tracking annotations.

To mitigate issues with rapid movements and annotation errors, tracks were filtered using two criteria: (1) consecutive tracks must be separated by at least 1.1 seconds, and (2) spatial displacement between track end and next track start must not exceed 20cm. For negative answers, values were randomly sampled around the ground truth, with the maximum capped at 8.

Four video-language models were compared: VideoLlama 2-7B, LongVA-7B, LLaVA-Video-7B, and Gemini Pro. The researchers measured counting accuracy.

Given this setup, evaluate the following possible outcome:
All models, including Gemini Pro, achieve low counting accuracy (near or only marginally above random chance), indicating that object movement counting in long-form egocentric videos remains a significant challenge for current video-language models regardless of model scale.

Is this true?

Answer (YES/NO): NO